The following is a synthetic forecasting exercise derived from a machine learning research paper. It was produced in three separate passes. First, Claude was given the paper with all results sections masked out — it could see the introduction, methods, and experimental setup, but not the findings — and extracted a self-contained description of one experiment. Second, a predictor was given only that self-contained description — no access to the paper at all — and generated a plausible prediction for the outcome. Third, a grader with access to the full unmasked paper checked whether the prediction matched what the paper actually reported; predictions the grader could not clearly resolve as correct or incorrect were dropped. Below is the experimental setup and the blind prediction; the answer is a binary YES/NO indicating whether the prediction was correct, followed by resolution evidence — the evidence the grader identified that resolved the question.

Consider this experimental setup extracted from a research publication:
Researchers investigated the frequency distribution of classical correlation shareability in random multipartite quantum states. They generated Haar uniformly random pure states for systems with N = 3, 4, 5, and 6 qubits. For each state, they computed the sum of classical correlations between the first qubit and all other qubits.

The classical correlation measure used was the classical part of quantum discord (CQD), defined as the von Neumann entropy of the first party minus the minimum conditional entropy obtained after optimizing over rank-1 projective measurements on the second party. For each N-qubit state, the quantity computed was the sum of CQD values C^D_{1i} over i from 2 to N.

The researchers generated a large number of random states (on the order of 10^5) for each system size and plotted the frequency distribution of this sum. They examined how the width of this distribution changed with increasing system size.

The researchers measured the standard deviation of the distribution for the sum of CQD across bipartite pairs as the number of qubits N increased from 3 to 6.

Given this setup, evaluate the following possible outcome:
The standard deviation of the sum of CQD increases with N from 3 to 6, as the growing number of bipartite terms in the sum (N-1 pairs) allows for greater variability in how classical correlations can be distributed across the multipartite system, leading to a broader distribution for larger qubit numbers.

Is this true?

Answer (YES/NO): NO